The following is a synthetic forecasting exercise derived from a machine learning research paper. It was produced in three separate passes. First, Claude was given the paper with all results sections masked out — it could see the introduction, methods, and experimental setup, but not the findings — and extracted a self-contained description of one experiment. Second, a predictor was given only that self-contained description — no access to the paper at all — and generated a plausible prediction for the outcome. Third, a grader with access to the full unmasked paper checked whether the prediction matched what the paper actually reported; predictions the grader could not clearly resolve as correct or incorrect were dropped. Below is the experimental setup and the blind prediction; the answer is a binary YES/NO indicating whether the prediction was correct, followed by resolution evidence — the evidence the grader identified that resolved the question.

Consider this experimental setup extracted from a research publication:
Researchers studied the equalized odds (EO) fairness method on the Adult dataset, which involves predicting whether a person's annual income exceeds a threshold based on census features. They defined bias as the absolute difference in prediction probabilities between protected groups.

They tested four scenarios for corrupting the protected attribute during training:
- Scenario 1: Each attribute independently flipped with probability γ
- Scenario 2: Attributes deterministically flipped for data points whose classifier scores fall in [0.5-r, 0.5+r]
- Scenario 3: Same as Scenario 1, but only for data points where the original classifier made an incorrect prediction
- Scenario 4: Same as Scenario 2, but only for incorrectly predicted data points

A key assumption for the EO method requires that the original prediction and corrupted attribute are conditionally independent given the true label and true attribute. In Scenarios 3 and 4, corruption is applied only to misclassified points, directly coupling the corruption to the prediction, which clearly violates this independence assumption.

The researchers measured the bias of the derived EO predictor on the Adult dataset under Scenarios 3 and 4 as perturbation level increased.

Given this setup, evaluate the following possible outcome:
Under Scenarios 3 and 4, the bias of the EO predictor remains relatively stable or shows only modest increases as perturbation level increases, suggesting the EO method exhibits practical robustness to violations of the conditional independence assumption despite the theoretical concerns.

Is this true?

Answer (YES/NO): NO